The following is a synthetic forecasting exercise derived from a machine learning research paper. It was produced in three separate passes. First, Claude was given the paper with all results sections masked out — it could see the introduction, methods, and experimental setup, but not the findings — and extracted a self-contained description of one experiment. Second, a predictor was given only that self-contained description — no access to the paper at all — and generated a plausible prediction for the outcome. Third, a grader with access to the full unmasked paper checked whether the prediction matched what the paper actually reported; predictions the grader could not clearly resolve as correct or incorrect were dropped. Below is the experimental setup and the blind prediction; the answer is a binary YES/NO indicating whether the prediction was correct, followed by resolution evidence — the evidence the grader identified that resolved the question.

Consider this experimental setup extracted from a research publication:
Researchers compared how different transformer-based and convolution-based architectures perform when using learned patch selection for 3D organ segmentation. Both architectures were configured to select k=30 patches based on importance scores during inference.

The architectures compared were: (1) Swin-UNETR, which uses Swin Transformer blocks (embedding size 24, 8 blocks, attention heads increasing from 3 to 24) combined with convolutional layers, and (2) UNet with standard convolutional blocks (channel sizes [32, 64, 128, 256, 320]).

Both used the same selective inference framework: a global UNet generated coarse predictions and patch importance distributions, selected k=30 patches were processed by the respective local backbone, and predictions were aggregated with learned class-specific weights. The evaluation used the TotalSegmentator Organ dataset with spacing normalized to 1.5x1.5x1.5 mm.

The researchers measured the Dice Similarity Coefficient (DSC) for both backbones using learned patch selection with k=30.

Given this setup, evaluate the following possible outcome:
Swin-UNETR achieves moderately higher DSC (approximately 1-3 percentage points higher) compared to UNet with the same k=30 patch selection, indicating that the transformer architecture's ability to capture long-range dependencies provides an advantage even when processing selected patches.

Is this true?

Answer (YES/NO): YES